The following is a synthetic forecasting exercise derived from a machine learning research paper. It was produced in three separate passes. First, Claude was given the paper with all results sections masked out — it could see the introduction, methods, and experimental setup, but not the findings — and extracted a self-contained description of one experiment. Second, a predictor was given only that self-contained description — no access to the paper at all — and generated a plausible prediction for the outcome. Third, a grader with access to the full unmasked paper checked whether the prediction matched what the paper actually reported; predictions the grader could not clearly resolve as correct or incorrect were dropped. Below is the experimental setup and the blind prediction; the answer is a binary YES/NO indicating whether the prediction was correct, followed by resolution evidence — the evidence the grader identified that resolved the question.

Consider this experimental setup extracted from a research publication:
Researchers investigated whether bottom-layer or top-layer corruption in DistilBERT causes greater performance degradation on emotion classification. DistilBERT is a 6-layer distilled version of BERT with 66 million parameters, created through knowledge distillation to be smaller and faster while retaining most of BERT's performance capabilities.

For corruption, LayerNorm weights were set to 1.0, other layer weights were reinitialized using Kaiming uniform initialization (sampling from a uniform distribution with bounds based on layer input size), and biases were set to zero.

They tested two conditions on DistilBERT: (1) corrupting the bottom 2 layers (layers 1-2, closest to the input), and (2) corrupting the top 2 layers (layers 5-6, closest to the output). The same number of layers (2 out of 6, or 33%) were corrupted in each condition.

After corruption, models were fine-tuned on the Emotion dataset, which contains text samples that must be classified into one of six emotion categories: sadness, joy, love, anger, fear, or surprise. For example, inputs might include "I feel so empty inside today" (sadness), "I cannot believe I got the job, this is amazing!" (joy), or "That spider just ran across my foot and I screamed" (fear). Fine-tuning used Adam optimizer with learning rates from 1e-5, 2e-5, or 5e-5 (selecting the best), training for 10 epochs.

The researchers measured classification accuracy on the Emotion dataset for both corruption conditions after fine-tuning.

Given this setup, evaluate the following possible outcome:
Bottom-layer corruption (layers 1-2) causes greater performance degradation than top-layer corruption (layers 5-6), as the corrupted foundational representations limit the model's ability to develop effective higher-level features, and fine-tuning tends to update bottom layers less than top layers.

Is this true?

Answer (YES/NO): YES